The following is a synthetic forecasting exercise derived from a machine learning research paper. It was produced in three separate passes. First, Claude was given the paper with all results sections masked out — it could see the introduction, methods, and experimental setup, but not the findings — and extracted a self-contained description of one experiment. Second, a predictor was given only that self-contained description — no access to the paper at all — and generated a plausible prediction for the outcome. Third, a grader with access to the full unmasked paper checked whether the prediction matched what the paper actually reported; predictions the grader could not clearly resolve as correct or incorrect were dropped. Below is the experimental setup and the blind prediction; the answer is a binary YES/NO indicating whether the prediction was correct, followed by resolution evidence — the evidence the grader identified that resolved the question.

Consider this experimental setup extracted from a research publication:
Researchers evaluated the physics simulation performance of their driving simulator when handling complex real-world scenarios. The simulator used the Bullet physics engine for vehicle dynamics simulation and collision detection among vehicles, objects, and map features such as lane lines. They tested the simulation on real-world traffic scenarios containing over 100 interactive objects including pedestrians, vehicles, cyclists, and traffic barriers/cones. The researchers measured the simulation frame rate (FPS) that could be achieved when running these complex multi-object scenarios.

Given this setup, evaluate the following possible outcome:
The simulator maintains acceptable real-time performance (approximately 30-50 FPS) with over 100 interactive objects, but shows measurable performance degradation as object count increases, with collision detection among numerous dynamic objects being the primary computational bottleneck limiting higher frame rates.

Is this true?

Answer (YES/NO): NO